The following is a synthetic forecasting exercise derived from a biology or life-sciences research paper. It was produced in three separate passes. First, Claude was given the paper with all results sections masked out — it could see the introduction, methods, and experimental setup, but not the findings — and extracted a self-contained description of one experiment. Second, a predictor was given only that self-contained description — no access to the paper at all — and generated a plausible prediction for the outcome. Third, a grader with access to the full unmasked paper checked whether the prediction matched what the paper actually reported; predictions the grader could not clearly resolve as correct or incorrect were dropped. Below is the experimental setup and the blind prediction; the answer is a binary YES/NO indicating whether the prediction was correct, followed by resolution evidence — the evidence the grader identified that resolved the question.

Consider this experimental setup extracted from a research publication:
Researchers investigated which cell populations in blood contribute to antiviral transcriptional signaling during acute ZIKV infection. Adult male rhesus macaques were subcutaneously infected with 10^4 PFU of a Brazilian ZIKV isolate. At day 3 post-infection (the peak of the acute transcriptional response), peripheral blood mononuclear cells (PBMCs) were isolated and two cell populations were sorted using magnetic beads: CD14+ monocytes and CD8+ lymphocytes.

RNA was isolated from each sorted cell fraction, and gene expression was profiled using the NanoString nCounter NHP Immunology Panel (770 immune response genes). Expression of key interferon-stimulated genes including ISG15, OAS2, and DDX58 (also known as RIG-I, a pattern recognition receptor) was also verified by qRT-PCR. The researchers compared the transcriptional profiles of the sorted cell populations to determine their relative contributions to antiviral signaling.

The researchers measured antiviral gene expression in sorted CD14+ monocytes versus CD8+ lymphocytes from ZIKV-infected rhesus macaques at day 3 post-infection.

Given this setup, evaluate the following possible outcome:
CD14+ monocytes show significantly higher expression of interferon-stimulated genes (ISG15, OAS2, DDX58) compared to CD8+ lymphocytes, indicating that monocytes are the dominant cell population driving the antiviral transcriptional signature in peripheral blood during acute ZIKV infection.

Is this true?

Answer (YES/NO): NO